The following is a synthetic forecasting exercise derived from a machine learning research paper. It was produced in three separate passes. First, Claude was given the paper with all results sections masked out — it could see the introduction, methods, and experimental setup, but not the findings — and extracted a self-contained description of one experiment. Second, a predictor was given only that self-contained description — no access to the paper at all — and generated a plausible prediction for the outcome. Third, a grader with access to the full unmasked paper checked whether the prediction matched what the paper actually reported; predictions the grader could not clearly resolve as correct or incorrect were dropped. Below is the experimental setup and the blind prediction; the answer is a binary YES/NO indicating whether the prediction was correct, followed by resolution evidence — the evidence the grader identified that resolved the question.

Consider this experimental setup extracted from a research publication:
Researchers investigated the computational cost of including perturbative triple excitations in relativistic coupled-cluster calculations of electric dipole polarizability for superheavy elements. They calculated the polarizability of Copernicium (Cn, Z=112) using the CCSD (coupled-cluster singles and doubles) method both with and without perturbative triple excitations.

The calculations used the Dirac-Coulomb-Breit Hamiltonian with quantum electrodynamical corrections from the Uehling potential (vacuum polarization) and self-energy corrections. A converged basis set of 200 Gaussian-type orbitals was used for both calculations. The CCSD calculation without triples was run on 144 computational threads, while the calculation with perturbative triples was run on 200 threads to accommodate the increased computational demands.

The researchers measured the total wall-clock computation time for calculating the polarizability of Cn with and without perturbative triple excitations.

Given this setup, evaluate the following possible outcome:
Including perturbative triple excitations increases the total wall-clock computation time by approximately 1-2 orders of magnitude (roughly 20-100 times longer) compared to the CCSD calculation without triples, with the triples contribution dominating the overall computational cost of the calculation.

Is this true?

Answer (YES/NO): NO